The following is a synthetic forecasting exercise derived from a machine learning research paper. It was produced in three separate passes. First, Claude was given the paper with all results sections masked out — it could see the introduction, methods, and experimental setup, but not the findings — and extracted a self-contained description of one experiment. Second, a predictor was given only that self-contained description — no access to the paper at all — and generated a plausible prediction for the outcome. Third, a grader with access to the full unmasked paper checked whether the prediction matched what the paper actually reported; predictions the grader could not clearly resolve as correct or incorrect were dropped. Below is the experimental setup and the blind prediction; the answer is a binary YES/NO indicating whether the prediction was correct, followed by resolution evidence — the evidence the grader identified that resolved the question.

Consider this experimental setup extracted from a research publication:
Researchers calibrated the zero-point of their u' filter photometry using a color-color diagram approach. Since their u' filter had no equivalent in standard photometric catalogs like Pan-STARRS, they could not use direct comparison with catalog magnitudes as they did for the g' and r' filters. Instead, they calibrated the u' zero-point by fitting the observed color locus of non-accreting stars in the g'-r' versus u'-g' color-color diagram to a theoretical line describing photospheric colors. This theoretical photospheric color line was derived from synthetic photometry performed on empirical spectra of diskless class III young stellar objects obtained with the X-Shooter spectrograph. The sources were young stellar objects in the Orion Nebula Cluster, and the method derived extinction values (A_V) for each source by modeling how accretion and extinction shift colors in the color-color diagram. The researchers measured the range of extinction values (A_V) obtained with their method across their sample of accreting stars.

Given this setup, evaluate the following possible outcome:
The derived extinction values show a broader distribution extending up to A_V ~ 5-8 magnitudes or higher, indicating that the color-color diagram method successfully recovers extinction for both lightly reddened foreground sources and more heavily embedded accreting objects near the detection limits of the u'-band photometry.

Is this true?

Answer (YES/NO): NO